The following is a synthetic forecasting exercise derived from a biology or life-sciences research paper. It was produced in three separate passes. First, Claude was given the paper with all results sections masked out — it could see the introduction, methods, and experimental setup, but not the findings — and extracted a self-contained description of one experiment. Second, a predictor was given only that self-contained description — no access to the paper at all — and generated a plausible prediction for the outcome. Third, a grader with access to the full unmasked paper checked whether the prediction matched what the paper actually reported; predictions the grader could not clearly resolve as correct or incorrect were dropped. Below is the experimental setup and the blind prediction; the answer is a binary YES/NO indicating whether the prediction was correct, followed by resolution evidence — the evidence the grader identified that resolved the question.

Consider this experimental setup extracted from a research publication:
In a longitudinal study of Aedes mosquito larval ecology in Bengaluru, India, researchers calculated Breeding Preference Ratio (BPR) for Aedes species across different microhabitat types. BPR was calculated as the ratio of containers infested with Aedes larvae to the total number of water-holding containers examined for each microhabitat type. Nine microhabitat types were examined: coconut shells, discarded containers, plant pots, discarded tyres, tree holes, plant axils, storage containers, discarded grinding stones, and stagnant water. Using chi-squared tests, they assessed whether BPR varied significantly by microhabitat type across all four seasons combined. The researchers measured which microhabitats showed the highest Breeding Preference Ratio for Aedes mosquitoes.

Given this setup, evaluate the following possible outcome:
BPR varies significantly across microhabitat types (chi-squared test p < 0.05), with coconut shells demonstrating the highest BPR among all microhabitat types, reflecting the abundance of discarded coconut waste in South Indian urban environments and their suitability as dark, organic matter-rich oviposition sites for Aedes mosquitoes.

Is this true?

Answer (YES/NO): NO